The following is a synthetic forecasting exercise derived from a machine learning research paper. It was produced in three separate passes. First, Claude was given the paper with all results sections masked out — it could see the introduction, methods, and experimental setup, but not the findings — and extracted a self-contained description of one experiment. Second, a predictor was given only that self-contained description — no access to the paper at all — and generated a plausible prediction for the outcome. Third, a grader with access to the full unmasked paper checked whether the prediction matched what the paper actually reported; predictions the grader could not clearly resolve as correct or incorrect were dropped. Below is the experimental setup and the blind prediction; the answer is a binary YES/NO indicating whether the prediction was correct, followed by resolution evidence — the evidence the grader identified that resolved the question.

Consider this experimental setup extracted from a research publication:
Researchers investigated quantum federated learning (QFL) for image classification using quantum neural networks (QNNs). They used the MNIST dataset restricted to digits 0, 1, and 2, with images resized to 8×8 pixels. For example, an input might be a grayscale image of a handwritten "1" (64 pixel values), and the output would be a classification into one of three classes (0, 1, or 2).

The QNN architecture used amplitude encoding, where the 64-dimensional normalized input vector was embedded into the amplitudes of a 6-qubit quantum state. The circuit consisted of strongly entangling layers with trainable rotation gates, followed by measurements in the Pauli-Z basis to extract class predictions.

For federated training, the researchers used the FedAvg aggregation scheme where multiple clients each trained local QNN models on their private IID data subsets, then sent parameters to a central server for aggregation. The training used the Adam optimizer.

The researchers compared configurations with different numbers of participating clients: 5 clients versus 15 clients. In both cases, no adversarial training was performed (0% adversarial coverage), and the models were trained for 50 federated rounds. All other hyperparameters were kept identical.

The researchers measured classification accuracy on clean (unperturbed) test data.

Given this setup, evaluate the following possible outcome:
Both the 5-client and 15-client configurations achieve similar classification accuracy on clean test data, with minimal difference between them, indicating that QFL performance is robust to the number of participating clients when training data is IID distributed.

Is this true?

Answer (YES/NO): NO